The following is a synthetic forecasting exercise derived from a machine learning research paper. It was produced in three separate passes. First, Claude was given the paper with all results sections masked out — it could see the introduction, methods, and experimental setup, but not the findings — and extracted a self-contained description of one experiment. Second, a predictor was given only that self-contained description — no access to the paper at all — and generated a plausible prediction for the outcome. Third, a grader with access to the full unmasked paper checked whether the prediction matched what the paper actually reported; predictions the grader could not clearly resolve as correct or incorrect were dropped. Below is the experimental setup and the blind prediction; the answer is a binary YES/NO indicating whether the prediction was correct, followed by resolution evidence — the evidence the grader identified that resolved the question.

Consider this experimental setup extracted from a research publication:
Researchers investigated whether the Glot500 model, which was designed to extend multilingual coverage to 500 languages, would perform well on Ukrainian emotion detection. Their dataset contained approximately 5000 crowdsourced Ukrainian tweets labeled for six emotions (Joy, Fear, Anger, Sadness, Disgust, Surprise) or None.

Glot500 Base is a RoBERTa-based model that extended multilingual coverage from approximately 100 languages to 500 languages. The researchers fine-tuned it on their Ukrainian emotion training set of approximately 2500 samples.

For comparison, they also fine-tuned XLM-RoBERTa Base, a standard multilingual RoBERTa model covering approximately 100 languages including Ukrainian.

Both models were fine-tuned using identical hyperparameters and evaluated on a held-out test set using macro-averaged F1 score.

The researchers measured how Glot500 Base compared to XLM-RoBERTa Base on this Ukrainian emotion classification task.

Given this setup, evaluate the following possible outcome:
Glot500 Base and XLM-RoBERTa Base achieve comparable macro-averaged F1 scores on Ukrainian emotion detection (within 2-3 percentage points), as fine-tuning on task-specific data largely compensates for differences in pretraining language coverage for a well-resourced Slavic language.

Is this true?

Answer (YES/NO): NO